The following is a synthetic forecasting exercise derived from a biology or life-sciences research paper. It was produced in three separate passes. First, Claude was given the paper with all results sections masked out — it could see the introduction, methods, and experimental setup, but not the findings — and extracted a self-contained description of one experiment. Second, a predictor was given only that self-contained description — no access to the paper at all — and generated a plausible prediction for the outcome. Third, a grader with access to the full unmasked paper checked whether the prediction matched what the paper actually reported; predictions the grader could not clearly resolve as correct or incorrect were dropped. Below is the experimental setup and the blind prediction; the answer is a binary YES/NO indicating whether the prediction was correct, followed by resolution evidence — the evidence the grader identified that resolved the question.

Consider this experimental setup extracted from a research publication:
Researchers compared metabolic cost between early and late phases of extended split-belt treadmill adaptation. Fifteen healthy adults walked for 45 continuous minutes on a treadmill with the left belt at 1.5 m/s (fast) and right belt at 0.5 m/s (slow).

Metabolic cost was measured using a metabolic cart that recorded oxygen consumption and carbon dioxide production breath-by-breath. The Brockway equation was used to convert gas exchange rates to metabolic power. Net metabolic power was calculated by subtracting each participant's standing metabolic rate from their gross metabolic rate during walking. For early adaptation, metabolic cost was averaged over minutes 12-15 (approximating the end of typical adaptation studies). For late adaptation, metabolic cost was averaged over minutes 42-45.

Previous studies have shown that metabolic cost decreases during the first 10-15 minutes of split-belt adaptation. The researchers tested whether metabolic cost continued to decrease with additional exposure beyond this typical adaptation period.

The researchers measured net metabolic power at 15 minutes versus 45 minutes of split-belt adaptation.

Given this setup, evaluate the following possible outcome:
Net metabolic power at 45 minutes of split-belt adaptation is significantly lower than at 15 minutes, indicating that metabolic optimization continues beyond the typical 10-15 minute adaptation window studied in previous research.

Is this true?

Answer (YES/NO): YES